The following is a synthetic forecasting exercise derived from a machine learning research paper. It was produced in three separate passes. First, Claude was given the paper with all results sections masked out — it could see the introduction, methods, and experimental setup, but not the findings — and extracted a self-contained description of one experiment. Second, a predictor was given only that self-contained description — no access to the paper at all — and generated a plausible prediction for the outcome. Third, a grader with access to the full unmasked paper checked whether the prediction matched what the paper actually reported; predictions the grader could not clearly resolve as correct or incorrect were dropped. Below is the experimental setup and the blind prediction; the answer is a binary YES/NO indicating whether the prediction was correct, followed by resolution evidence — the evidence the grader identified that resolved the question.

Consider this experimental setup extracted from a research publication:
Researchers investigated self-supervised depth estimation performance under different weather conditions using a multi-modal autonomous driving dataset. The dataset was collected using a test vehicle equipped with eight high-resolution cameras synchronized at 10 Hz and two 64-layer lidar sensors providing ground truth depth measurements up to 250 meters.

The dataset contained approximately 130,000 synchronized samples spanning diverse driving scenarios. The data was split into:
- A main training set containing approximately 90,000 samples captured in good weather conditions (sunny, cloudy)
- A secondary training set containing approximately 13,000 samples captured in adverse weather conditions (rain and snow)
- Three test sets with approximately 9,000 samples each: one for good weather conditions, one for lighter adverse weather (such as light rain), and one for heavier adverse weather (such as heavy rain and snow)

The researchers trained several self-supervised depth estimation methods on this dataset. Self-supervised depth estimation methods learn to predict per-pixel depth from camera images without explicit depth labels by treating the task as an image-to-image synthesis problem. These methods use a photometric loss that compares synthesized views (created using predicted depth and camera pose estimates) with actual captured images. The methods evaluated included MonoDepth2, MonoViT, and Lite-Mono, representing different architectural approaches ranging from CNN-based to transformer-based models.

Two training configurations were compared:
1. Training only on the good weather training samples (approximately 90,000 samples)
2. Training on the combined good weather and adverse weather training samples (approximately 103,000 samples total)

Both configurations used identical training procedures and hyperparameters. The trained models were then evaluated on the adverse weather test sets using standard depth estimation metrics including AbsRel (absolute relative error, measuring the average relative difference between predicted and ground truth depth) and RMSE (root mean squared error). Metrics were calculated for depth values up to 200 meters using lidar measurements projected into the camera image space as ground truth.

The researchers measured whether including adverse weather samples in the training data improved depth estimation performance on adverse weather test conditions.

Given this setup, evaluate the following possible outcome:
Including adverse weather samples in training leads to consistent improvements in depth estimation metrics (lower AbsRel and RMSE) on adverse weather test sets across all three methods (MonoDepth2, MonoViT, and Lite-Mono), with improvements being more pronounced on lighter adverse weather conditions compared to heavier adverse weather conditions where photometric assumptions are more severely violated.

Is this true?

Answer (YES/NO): NO